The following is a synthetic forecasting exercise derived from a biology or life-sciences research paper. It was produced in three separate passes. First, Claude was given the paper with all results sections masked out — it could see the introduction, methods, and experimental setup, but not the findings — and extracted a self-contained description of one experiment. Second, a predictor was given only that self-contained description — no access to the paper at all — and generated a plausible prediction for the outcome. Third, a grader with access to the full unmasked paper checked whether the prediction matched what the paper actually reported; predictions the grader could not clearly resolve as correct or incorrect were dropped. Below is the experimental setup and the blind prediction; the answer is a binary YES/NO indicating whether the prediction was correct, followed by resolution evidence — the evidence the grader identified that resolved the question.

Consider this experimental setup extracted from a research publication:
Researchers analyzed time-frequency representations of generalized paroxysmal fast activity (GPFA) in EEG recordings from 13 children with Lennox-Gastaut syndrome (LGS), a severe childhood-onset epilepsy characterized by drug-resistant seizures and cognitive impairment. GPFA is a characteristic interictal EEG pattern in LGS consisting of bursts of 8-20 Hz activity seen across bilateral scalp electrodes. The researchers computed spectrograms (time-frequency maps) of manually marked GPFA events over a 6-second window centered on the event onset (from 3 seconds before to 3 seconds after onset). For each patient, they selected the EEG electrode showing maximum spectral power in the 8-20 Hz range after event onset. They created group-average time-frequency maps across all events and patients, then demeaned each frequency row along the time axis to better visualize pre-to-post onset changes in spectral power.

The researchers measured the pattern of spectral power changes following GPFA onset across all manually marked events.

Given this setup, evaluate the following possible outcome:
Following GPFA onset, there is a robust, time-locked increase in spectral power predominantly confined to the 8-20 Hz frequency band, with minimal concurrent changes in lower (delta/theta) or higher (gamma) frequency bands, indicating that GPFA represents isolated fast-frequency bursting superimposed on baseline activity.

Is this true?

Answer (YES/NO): NO